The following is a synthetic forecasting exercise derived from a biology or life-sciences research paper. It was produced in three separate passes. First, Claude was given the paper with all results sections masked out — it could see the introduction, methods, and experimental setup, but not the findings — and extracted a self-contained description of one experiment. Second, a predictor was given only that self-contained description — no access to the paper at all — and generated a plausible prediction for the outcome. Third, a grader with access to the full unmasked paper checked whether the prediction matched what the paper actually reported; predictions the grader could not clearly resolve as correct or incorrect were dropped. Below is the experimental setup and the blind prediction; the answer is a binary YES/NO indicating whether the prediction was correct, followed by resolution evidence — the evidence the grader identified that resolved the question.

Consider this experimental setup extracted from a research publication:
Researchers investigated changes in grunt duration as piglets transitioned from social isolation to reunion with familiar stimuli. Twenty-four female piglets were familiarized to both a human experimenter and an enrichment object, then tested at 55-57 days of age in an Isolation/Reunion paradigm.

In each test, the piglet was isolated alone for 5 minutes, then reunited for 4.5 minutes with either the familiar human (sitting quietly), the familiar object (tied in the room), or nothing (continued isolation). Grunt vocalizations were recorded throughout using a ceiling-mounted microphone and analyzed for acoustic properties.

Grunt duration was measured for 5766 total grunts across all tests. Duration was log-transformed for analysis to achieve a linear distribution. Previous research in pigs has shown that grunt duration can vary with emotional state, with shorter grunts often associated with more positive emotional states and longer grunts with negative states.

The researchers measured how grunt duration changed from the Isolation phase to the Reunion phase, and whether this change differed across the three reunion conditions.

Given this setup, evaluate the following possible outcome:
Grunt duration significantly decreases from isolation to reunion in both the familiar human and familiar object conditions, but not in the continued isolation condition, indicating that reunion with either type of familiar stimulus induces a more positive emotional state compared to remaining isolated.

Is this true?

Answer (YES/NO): NO